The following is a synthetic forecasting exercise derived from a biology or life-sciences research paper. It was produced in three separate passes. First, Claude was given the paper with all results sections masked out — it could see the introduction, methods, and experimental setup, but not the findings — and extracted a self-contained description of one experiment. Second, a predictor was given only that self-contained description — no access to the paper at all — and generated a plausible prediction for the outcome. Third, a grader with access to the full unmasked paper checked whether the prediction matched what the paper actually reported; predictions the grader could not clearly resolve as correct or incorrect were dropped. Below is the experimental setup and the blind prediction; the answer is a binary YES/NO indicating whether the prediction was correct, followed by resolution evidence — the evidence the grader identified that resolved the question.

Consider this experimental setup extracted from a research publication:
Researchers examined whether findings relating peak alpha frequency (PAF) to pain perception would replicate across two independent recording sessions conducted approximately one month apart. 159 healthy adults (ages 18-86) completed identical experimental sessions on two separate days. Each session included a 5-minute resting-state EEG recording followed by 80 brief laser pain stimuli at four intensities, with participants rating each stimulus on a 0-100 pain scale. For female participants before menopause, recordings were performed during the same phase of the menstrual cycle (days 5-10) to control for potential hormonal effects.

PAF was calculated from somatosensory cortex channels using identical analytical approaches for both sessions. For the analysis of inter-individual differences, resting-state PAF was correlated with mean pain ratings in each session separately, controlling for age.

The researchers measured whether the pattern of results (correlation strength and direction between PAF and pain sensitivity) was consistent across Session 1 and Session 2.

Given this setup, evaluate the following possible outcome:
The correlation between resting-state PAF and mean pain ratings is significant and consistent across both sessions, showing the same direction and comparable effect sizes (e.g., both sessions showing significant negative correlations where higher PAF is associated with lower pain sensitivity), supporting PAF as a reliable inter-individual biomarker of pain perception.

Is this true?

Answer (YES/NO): NO